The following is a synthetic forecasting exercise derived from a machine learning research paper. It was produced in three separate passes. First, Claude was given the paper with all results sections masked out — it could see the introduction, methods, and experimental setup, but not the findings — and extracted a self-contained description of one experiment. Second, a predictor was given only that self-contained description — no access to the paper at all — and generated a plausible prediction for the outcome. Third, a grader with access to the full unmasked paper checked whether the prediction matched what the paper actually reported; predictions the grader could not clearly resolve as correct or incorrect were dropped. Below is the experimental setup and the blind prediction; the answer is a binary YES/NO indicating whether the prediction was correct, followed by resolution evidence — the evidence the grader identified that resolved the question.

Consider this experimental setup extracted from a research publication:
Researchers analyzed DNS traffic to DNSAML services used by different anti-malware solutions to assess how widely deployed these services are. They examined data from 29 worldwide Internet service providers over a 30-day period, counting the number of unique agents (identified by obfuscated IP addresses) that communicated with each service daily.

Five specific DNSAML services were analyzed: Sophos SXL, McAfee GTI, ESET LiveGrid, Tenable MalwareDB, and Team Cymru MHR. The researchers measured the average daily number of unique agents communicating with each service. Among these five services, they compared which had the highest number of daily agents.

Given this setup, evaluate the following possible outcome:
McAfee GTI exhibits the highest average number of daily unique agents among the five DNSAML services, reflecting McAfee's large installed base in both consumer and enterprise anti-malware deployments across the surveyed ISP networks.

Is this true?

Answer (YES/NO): YES